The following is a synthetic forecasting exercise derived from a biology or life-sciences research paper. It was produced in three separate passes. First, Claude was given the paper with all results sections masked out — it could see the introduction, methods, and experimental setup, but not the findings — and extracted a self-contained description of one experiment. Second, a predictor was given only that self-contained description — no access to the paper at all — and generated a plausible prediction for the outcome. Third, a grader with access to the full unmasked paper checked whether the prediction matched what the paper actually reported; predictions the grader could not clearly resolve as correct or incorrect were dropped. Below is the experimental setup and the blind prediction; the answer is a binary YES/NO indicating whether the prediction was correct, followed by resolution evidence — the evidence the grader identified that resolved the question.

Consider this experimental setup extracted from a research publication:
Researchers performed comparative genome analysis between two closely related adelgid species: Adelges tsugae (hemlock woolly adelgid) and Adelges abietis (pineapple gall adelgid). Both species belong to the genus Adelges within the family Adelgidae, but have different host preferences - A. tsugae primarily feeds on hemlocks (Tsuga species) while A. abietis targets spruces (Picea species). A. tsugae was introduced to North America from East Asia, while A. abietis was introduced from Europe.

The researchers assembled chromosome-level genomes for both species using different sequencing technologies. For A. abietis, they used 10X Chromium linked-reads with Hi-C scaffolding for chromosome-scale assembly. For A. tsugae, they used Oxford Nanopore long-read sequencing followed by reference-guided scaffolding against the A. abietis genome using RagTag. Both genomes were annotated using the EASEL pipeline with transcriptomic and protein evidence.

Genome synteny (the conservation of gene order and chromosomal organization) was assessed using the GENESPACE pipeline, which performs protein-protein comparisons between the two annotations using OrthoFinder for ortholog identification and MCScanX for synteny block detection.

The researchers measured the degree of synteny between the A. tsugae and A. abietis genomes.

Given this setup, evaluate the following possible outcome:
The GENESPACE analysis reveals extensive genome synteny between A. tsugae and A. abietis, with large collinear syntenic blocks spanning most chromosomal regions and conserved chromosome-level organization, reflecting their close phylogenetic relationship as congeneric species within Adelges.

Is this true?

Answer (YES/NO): YES